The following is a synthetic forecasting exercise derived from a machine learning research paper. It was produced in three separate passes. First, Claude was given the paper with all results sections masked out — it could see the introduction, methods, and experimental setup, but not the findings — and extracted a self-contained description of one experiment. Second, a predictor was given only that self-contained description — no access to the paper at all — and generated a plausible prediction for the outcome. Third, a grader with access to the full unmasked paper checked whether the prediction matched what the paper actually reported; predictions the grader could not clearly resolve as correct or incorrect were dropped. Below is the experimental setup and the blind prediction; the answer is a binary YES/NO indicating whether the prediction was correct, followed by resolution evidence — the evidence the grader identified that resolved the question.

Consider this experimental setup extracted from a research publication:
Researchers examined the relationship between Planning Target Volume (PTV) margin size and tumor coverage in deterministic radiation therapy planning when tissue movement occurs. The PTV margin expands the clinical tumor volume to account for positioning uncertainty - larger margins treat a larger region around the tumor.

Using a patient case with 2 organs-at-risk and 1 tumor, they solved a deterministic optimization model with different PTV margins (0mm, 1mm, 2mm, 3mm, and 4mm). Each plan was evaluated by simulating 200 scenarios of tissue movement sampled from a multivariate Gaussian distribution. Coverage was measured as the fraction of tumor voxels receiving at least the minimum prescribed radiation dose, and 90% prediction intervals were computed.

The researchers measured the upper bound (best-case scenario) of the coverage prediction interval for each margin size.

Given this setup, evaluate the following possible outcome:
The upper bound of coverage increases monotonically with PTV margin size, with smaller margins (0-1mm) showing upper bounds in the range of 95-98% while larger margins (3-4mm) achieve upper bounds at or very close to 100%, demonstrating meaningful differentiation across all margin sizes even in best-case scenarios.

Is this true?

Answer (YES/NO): NO